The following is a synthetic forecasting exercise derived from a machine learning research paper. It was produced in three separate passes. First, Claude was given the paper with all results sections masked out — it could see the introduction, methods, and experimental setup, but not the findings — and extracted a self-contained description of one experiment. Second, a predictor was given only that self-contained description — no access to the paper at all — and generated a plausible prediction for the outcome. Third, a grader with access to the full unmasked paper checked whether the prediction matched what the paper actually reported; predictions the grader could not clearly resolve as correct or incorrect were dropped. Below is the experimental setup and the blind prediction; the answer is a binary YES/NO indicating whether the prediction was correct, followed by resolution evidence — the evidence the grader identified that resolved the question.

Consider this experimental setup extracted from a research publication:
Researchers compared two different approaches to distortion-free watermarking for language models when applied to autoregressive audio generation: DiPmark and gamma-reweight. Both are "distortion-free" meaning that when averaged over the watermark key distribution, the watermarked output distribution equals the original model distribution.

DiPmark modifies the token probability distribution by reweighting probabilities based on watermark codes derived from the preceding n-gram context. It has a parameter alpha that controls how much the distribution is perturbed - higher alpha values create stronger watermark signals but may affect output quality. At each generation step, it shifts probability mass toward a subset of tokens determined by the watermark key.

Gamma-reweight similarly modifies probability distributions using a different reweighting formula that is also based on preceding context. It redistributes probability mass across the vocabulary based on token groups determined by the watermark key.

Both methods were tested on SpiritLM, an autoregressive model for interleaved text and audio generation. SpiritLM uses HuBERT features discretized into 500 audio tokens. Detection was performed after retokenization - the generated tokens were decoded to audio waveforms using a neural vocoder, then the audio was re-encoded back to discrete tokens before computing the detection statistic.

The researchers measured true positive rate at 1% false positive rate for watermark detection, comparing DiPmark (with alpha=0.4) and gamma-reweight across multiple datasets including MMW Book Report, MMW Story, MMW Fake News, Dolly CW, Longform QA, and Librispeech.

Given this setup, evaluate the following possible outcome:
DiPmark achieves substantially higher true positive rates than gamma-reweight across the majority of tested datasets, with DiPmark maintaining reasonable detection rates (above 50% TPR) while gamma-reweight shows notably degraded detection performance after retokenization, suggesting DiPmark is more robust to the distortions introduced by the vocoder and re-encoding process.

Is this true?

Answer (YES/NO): NO